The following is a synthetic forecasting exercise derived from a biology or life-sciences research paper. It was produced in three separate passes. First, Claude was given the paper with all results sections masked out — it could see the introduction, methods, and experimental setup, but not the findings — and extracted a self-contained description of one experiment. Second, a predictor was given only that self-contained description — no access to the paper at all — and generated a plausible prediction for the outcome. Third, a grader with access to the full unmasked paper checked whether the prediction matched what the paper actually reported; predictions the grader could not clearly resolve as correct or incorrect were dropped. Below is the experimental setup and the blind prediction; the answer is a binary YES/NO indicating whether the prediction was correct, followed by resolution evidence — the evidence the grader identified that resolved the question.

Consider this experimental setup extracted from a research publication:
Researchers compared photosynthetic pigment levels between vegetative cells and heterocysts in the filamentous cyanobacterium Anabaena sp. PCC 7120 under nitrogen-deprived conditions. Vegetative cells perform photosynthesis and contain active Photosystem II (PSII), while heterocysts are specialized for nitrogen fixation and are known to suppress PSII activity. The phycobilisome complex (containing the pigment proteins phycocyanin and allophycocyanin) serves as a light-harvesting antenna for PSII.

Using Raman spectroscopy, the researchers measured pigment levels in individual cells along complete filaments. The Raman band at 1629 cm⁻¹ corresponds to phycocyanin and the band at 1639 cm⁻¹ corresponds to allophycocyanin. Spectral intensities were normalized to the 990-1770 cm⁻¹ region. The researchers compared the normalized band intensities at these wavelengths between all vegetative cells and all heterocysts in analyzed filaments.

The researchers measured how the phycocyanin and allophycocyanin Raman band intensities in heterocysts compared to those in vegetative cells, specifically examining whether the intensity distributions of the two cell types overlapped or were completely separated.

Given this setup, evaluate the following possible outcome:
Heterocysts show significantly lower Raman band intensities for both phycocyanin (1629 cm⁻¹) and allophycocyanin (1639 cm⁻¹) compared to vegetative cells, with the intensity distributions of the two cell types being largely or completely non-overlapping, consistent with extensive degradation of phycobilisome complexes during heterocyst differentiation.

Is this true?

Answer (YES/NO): YES